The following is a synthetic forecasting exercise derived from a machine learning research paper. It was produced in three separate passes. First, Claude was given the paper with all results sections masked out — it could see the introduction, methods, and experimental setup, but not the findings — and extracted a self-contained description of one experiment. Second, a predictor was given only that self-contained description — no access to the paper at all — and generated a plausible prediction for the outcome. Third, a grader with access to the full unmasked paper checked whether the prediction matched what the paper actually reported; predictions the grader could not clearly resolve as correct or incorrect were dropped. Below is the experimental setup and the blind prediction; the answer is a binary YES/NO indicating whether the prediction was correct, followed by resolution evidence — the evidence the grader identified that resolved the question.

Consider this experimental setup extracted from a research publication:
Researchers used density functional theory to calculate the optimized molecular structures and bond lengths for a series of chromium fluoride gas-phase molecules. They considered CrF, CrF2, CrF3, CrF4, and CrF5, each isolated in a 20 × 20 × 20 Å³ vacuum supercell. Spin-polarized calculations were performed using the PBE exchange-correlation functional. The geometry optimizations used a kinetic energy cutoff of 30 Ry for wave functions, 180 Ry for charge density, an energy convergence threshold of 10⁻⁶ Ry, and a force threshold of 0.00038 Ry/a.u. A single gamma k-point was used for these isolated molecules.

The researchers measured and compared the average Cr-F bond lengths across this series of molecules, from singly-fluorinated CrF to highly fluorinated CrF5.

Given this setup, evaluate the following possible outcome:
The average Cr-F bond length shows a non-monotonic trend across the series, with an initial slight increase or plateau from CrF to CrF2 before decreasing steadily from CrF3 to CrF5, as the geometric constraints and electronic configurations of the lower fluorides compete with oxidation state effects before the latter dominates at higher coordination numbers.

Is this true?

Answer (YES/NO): NO